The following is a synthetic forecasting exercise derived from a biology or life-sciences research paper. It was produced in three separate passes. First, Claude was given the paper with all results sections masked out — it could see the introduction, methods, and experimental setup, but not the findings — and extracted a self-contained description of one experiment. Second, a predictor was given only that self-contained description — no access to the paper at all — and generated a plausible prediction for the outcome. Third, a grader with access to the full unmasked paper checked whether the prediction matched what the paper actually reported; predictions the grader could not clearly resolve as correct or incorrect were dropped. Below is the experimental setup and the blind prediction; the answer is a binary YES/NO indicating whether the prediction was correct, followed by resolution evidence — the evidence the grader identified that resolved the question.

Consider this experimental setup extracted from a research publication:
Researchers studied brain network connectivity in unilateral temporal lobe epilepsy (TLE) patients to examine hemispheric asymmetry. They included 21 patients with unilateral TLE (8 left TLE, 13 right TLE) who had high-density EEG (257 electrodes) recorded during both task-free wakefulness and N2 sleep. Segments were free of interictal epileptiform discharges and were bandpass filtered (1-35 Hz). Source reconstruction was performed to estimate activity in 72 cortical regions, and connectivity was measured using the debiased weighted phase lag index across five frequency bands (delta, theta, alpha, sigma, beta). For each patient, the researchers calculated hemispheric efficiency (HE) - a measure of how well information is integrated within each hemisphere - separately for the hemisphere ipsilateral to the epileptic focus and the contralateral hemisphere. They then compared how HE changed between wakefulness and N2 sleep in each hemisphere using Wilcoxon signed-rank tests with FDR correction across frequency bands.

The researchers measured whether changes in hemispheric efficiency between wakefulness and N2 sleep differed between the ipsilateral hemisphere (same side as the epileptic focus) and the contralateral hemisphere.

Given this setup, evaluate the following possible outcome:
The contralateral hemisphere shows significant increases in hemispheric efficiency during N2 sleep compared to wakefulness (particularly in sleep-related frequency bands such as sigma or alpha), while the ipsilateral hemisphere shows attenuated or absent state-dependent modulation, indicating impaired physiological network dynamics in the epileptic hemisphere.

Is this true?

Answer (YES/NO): NO